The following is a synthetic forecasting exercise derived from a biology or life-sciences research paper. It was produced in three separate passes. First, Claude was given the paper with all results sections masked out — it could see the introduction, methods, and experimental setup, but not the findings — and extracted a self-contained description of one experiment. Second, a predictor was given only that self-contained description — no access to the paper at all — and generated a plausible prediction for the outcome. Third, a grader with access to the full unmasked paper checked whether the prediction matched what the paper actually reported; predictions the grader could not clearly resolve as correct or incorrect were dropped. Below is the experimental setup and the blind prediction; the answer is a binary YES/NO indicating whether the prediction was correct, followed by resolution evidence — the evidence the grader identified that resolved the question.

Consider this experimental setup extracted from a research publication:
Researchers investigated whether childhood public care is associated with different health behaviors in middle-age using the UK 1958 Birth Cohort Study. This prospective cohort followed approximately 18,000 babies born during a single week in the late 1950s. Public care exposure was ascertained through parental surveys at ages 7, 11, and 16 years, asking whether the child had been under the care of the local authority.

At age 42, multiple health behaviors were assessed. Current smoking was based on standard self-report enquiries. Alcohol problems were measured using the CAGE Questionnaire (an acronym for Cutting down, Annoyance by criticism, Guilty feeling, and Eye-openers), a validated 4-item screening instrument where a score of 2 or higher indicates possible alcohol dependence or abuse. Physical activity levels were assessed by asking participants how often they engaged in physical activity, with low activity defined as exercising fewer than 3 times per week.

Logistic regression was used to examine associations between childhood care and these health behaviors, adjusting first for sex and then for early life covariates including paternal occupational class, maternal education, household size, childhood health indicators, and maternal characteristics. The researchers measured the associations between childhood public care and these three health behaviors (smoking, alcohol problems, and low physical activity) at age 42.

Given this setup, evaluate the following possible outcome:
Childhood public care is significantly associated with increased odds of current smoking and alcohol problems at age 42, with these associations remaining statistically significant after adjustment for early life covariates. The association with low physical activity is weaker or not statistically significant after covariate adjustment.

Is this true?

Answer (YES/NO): NO